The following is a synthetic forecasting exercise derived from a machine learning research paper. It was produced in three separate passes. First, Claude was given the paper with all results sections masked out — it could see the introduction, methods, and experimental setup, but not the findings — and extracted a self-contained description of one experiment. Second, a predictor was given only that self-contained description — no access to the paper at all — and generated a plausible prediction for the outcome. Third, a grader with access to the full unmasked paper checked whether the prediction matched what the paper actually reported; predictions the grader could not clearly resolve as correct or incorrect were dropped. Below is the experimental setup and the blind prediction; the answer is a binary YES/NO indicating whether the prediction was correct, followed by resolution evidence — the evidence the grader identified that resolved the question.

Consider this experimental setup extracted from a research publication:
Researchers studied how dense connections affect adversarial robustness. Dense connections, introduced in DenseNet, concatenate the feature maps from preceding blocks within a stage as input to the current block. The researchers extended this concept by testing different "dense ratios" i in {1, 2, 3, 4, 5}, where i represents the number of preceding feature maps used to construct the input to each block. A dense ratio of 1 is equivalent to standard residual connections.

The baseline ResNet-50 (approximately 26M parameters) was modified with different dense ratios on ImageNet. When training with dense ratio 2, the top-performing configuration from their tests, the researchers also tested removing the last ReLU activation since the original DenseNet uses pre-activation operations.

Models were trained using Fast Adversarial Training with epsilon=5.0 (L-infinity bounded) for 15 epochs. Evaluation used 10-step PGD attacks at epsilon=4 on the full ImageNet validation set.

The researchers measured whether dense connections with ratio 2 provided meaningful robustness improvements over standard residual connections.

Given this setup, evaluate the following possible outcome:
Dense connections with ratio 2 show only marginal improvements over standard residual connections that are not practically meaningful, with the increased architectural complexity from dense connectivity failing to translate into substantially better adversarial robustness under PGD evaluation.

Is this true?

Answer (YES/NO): YES